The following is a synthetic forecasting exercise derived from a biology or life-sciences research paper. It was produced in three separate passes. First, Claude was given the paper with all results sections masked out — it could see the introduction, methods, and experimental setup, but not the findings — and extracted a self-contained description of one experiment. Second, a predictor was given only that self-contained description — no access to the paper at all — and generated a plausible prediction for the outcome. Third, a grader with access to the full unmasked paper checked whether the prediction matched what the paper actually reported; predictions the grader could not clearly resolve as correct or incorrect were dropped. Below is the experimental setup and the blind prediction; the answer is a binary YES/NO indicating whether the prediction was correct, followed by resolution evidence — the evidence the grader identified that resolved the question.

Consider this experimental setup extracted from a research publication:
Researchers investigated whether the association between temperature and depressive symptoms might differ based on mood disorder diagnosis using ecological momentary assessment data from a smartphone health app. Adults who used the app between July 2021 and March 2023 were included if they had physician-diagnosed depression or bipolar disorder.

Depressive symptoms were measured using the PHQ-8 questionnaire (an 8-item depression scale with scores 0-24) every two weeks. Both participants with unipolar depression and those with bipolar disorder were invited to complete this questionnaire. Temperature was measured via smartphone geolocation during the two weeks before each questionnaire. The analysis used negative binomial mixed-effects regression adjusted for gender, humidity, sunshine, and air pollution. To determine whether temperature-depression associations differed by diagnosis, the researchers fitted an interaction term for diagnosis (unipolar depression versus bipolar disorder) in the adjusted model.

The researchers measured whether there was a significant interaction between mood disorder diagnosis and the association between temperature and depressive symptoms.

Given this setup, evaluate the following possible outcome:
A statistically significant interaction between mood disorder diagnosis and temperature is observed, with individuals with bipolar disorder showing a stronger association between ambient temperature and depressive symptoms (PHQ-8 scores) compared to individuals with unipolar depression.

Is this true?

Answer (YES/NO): NO